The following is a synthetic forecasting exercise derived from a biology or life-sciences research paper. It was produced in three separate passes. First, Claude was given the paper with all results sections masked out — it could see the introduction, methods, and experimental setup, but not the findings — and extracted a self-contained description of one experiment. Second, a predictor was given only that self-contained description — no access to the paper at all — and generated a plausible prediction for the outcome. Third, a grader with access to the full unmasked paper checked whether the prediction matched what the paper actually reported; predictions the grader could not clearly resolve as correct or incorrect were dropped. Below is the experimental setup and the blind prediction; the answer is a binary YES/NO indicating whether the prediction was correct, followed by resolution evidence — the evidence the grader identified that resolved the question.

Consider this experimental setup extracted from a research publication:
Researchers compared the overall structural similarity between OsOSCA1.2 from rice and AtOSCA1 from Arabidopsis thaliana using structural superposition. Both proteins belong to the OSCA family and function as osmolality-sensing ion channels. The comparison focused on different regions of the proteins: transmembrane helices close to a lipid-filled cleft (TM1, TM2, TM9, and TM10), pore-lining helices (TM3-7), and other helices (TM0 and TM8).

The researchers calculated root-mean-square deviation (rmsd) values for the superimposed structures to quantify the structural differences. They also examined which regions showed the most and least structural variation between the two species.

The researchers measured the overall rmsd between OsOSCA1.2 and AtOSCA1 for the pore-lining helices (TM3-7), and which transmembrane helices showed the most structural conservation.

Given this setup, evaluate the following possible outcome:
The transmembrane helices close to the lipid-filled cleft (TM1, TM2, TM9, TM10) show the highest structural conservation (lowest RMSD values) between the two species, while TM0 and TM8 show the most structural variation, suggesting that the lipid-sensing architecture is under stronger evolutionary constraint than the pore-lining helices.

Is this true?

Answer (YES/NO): NO